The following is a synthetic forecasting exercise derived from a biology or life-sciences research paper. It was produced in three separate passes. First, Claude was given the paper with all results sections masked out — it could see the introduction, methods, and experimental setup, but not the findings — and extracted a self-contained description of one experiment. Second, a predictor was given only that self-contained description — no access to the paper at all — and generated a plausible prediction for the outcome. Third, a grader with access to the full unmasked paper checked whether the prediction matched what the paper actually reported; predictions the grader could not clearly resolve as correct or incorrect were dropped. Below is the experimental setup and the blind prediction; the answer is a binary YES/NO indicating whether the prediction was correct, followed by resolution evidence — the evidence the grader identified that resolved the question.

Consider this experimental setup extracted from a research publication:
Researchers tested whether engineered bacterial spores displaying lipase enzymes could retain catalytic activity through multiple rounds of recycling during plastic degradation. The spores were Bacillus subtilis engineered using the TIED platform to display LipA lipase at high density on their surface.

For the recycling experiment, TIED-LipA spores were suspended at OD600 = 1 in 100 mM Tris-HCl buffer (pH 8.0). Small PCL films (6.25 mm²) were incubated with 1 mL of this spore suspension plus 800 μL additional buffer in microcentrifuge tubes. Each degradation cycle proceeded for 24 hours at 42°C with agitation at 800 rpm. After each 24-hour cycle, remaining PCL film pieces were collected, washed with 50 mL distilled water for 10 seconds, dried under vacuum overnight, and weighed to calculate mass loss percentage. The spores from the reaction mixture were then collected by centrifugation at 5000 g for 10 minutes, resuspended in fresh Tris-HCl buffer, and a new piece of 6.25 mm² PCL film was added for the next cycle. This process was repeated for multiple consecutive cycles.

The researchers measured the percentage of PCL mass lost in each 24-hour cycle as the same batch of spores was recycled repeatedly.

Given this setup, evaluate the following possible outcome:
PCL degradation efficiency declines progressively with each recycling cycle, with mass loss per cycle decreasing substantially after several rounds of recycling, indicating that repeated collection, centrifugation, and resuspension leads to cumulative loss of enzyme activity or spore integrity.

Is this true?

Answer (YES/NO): YES